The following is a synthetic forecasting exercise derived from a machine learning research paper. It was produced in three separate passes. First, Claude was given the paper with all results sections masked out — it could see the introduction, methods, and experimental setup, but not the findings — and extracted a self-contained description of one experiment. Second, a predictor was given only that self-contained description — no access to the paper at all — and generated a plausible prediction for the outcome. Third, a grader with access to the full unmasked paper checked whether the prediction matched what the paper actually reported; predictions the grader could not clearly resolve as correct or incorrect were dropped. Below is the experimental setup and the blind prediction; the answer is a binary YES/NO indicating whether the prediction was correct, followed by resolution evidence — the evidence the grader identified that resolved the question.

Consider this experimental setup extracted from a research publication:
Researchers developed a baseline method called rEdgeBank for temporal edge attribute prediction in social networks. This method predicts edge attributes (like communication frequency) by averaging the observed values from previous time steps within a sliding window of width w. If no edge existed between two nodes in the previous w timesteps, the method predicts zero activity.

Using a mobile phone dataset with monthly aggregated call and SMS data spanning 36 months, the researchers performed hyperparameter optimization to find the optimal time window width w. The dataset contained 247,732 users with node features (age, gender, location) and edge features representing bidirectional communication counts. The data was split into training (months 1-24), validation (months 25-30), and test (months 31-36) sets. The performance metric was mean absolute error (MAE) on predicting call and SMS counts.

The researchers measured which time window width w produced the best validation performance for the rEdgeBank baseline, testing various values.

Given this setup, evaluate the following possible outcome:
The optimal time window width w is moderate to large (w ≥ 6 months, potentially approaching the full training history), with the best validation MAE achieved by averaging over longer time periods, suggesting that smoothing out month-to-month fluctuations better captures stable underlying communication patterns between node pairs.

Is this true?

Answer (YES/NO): NO